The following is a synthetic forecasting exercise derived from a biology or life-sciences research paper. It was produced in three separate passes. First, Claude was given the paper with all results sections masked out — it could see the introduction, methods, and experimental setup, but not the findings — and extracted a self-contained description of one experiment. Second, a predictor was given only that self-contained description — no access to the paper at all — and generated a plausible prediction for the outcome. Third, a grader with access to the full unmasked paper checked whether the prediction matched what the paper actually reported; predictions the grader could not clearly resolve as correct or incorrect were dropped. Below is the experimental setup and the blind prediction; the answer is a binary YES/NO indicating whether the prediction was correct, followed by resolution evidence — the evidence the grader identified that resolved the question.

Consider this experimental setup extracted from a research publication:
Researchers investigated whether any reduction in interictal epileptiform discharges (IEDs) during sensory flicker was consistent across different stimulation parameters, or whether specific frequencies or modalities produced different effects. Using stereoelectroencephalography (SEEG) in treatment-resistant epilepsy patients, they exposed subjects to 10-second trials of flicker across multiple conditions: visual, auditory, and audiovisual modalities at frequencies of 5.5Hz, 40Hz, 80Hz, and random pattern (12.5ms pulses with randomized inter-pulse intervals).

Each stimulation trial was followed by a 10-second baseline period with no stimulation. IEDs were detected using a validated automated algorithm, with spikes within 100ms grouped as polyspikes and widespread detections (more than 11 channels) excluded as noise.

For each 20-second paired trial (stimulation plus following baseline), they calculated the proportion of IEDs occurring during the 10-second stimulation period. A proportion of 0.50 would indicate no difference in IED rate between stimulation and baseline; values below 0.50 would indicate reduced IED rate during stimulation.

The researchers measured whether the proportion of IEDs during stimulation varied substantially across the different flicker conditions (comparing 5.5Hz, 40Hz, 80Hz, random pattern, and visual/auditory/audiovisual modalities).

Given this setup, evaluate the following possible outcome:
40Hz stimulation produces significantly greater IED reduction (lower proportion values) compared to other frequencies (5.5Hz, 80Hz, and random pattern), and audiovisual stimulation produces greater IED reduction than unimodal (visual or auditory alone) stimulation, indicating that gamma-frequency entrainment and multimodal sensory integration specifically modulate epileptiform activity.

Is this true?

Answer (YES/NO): NO